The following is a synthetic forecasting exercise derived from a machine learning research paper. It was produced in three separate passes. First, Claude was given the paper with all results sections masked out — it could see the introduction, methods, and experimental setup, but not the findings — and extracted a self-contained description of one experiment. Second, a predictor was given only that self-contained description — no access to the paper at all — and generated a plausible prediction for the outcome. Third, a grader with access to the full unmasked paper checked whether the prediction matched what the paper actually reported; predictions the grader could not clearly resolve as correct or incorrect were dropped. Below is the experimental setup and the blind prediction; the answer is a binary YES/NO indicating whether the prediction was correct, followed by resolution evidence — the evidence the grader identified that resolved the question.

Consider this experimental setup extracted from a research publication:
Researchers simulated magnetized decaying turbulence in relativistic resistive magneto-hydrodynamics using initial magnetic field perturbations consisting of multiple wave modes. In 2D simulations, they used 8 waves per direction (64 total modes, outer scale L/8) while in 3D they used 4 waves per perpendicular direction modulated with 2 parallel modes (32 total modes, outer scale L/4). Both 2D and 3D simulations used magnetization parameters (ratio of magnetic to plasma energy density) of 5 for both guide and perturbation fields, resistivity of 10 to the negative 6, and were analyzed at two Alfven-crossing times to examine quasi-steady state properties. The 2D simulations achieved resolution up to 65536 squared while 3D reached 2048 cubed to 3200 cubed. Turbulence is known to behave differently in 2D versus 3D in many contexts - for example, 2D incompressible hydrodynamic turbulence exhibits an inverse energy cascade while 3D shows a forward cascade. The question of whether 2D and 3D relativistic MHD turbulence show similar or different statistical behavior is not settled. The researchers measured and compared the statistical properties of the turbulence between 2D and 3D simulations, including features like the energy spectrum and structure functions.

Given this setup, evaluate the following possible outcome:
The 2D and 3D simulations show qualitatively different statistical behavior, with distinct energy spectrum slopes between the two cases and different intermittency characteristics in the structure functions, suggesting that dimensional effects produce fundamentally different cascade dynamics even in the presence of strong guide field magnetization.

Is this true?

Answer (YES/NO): NO